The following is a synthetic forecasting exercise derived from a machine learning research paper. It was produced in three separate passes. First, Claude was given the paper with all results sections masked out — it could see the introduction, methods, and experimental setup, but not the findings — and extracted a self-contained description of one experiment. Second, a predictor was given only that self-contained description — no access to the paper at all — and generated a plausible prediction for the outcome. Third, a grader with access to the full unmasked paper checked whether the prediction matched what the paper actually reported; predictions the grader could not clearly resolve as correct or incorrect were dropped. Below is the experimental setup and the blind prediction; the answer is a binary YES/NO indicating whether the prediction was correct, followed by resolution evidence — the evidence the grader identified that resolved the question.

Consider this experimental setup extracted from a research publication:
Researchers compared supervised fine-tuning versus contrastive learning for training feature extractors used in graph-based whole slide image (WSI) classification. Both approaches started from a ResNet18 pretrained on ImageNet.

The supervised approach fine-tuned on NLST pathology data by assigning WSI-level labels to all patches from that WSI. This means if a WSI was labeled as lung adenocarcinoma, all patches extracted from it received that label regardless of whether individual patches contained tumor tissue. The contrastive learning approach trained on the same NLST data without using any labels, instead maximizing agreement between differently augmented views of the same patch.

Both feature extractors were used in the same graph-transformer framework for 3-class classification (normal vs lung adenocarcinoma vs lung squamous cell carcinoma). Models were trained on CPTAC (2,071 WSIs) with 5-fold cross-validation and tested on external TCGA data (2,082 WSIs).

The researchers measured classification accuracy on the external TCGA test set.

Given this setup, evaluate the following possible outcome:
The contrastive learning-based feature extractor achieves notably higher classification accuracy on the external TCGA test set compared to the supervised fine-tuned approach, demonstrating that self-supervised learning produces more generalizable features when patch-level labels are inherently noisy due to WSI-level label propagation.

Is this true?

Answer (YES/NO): YES